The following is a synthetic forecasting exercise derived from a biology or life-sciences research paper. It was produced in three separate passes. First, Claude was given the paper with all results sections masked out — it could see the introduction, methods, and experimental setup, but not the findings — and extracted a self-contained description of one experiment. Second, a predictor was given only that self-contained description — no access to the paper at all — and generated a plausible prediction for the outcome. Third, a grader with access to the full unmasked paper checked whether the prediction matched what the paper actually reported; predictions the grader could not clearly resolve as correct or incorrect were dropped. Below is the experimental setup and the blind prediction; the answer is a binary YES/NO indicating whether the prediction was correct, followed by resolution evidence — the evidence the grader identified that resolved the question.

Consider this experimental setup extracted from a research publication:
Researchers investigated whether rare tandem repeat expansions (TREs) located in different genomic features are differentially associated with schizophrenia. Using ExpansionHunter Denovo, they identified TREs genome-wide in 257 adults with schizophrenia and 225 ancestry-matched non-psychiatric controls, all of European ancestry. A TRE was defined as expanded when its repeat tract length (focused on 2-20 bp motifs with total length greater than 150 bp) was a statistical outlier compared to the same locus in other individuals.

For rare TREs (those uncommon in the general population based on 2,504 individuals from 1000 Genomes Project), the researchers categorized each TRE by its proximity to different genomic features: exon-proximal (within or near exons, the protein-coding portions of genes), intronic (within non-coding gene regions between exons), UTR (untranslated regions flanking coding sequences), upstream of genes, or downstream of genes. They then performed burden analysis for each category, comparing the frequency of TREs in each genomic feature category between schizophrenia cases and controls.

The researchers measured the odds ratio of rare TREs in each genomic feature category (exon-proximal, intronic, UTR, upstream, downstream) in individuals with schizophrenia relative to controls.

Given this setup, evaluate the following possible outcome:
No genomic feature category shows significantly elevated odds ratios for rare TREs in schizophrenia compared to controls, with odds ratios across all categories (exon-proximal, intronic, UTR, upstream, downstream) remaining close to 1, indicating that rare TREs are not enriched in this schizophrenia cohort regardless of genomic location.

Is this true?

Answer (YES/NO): NO